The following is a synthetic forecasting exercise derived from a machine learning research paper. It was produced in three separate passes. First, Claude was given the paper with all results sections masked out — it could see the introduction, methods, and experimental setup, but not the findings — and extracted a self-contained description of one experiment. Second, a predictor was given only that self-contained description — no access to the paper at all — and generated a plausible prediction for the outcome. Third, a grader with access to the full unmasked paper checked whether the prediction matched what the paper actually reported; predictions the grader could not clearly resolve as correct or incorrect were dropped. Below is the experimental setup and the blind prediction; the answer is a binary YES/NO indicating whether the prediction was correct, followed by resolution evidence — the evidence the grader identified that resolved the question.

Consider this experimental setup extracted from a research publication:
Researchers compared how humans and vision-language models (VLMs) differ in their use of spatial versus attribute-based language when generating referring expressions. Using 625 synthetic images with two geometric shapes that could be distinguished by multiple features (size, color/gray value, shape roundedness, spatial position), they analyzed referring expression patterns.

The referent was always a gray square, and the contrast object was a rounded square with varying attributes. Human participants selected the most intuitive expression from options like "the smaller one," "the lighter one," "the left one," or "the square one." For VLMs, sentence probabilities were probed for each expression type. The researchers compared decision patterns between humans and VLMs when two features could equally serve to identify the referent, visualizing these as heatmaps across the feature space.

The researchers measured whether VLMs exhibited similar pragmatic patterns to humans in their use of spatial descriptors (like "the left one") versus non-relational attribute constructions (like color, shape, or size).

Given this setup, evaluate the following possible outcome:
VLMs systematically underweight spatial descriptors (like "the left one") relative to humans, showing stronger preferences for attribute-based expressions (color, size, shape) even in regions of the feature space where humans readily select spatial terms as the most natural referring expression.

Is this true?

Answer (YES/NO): YES